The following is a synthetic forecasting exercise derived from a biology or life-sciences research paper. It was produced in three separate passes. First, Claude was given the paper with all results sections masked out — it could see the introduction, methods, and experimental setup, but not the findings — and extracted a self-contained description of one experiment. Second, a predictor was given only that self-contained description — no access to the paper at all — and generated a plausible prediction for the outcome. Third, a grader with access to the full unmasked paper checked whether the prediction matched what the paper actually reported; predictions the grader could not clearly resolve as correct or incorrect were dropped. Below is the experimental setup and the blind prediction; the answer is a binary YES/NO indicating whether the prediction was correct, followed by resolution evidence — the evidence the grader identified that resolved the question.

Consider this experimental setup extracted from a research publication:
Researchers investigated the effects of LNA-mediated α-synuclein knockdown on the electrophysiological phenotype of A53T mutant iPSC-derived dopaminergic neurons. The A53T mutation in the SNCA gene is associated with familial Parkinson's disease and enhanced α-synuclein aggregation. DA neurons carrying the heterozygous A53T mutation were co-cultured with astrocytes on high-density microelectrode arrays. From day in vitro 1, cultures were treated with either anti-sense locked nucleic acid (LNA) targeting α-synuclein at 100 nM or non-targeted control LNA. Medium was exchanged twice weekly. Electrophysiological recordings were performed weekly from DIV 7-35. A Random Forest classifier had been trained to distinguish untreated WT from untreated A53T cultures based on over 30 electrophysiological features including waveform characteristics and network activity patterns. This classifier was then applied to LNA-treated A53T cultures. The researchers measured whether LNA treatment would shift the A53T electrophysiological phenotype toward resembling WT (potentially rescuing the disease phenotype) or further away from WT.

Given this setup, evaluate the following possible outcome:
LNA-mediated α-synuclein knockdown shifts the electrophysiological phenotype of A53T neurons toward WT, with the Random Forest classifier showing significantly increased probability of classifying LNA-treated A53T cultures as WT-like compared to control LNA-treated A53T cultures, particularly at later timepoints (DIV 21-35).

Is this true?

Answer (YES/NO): NO